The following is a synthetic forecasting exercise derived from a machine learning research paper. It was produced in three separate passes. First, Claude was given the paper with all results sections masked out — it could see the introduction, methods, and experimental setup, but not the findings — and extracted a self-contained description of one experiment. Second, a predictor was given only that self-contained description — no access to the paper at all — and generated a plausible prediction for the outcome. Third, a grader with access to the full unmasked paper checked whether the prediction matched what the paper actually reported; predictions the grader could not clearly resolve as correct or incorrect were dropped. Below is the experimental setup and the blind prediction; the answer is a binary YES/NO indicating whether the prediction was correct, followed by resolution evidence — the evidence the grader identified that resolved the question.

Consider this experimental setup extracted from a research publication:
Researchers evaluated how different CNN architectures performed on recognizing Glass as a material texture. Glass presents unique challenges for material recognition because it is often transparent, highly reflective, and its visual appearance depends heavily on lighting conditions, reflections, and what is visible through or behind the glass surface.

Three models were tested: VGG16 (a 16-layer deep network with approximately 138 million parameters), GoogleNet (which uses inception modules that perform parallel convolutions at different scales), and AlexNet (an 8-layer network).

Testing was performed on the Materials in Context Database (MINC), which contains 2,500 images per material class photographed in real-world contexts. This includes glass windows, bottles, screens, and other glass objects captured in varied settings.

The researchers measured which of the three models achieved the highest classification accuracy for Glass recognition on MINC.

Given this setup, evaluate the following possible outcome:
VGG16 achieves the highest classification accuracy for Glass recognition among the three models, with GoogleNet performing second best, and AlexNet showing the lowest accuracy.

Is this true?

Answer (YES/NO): NO